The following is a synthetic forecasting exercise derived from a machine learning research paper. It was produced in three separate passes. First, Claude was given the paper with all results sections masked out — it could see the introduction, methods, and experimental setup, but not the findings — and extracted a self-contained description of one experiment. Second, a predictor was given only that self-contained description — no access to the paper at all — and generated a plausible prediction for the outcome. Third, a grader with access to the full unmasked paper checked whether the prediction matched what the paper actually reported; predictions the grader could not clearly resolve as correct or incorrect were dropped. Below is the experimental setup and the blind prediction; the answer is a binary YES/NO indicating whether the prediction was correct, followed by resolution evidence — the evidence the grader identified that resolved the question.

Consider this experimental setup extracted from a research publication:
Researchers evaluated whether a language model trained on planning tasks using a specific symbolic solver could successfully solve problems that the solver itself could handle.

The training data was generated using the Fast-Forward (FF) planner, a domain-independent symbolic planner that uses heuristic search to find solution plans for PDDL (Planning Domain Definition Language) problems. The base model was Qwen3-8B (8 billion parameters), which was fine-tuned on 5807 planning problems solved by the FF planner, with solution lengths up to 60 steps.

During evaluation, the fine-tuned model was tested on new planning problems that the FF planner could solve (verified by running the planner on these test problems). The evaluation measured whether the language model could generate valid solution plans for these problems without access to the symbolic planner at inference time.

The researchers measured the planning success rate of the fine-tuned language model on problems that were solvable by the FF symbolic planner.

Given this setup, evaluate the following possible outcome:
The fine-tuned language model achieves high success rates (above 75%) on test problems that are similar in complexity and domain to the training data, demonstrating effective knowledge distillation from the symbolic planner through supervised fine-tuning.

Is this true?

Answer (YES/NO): NO